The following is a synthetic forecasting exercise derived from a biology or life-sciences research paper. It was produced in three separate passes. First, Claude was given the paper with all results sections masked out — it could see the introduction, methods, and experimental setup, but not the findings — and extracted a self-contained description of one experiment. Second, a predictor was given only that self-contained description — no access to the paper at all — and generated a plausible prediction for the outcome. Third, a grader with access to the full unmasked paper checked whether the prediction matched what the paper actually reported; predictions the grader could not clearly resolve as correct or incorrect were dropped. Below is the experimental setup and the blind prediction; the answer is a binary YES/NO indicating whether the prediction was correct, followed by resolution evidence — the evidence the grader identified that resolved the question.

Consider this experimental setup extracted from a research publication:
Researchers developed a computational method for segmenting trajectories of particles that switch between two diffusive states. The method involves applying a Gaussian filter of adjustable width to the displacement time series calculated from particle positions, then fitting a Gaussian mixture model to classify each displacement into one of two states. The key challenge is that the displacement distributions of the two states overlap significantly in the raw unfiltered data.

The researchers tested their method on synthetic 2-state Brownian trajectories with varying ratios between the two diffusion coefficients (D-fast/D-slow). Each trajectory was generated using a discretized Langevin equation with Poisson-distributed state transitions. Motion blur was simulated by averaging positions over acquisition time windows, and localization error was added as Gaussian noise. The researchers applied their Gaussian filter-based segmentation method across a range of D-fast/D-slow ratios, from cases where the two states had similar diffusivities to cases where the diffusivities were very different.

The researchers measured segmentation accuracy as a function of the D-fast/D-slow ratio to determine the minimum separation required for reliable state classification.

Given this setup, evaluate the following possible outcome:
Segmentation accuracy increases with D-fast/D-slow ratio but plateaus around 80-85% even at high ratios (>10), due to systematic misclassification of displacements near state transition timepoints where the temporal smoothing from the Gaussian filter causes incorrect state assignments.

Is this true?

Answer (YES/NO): NO